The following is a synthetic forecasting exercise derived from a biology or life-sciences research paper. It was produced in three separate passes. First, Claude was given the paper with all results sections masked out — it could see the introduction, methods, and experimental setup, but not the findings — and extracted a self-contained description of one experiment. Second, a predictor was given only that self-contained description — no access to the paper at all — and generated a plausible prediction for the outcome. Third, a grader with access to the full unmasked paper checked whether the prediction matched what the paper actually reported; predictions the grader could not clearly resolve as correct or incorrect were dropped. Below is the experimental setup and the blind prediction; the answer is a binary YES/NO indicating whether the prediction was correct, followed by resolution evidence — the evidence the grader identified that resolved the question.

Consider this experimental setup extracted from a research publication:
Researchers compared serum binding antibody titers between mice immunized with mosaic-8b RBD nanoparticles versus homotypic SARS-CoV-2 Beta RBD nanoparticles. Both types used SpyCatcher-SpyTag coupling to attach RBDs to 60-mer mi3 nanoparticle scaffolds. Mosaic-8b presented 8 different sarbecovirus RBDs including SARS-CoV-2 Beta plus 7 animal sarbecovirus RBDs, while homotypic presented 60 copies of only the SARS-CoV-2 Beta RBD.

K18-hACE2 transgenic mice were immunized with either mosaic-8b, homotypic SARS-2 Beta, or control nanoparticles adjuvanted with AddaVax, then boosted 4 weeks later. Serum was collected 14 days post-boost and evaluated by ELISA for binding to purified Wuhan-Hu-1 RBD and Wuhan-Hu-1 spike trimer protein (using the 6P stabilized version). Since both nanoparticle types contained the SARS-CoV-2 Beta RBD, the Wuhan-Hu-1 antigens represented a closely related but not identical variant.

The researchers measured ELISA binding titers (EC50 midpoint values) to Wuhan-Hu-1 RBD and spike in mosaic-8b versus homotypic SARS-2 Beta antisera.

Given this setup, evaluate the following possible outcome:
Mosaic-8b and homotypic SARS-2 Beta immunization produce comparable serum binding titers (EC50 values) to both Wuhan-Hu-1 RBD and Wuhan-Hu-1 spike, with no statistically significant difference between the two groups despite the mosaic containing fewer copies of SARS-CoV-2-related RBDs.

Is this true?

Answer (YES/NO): NO